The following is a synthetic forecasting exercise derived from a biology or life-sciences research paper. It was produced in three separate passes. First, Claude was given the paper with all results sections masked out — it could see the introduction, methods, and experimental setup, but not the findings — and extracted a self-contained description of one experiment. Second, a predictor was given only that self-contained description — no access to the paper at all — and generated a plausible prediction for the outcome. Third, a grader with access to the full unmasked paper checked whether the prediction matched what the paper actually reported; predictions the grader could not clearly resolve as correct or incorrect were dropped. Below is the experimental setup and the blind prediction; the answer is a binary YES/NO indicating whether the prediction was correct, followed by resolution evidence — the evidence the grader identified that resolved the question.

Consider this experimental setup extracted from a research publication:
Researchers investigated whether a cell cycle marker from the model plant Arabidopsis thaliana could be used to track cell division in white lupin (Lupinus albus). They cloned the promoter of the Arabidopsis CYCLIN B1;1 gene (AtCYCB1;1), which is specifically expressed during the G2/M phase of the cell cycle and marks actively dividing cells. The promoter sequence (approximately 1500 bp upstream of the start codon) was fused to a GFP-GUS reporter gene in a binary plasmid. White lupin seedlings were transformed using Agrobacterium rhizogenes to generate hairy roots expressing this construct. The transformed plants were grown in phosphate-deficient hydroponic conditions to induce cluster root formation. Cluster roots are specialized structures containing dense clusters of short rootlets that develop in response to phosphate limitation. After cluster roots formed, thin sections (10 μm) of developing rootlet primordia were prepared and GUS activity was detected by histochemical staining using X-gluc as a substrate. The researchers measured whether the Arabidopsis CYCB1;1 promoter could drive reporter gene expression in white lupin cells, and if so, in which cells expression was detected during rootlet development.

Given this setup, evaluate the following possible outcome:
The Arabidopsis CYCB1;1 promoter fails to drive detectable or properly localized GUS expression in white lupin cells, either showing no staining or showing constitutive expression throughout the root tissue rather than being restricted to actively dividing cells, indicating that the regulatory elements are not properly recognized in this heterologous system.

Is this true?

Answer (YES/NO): NO